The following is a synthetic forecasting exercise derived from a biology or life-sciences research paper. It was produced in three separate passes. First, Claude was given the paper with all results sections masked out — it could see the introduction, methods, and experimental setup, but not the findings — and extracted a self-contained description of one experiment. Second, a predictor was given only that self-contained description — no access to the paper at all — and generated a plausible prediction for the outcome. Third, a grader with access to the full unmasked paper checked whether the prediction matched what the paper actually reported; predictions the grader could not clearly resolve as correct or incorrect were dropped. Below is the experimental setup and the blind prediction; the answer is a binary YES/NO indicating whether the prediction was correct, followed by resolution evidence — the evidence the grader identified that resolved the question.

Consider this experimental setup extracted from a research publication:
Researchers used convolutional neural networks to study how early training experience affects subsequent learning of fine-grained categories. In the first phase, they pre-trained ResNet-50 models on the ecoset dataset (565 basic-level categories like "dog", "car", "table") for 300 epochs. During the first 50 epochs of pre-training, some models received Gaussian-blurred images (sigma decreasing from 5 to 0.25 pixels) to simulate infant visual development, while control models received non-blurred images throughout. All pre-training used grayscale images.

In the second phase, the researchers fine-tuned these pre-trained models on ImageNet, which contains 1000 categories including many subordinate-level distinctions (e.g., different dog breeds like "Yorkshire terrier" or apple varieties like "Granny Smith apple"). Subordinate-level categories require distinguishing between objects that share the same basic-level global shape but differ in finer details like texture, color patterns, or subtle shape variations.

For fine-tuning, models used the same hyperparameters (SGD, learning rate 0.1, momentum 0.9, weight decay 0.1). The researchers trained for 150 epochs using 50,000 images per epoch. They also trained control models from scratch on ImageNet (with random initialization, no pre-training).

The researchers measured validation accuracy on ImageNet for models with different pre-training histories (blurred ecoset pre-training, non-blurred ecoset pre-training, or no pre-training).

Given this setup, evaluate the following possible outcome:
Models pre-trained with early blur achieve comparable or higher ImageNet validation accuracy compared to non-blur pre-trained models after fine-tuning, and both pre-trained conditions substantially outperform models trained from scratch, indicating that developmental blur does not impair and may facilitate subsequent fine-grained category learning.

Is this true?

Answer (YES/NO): YES